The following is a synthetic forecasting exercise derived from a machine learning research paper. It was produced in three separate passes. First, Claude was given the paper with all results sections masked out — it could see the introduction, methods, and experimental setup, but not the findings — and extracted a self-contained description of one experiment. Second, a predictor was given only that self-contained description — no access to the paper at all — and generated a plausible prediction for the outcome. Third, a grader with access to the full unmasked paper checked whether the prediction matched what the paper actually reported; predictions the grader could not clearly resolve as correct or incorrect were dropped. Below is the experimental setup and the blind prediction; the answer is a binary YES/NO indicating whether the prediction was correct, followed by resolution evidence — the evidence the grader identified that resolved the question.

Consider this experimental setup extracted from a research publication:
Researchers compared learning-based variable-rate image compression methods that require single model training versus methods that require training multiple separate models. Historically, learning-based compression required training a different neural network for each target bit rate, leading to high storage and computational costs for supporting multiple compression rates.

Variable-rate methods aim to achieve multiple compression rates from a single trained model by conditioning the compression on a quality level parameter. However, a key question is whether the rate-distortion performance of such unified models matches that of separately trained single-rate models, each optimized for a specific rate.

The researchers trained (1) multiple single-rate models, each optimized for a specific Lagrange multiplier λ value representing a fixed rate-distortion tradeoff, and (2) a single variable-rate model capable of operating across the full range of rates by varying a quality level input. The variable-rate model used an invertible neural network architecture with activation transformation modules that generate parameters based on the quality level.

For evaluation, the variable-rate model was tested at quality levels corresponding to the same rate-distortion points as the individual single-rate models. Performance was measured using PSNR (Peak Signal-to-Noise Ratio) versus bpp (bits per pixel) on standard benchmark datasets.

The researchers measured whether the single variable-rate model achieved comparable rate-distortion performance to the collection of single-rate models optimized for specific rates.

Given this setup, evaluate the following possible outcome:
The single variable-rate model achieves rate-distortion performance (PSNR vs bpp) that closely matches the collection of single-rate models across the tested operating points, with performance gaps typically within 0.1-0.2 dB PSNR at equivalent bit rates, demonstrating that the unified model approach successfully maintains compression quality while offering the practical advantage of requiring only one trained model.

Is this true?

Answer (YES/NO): NO